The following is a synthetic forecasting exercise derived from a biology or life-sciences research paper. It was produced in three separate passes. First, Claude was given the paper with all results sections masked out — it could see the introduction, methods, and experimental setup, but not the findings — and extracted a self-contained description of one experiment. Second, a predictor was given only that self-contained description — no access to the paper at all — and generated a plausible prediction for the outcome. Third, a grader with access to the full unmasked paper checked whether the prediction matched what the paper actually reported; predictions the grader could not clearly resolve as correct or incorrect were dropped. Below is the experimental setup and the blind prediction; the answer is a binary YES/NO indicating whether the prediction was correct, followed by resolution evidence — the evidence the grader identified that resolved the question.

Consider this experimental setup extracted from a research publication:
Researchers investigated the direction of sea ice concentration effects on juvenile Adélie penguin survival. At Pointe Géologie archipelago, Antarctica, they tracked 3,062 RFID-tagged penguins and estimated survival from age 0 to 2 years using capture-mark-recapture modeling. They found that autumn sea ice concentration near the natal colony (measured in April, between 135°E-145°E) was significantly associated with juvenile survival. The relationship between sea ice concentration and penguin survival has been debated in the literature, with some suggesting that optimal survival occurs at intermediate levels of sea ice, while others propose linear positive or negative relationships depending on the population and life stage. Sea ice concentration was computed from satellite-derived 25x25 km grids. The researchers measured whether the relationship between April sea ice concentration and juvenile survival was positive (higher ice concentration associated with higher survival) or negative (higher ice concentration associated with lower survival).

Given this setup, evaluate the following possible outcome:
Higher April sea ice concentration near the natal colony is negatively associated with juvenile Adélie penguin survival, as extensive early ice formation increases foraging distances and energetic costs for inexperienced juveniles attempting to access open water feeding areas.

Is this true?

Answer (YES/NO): NO